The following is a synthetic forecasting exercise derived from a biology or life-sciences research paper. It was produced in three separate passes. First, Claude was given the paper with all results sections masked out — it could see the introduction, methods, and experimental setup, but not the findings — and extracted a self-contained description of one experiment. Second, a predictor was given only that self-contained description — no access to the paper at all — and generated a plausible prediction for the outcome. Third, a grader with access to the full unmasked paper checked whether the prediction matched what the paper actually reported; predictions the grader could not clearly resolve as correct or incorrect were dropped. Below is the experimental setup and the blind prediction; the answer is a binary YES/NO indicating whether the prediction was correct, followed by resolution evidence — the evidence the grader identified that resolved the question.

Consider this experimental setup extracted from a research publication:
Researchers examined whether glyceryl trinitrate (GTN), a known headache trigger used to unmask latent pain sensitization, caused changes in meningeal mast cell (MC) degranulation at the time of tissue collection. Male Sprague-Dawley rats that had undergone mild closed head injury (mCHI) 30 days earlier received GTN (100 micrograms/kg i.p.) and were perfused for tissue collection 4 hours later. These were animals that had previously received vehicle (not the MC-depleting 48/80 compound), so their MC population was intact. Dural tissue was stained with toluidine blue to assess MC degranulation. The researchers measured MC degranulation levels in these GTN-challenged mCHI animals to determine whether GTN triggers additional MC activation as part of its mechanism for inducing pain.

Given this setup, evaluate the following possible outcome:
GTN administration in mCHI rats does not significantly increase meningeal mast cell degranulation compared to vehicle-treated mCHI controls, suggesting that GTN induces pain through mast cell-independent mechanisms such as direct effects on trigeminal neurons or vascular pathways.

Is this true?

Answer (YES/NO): NO